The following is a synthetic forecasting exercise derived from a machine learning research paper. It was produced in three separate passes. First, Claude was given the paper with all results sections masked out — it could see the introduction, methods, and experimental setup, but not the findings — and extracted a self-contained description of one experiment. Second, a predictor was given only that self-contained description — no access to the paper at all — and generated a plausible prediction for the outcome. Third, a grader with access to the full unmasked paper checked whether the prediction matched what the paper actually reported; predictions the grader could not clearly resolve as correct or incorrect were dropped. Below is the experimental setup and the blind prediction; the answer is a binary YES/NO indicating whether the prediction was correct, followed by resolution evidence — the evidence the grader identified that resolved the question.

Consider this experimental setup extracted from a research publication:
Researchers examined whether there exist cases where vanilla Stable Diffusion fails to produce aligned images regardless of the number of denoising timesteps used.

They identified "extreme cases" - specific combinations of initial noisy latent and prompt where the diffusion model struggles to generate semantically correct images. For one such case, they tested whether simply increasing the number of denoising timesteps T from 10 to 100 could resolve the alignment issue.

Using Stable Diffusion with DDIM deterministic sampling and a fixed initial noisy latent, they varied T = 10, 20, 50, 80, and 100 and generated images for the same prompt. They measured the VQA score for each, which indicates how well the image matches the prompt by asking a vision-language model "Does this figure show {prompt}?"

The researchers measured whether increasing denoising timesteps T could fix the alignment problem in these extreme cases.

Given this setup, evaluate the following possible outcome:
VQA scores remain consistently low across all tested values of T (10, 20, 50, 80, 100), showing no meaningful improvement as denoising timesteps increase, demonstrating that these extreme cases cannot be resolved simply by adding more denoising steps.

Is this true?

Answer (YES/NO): YES